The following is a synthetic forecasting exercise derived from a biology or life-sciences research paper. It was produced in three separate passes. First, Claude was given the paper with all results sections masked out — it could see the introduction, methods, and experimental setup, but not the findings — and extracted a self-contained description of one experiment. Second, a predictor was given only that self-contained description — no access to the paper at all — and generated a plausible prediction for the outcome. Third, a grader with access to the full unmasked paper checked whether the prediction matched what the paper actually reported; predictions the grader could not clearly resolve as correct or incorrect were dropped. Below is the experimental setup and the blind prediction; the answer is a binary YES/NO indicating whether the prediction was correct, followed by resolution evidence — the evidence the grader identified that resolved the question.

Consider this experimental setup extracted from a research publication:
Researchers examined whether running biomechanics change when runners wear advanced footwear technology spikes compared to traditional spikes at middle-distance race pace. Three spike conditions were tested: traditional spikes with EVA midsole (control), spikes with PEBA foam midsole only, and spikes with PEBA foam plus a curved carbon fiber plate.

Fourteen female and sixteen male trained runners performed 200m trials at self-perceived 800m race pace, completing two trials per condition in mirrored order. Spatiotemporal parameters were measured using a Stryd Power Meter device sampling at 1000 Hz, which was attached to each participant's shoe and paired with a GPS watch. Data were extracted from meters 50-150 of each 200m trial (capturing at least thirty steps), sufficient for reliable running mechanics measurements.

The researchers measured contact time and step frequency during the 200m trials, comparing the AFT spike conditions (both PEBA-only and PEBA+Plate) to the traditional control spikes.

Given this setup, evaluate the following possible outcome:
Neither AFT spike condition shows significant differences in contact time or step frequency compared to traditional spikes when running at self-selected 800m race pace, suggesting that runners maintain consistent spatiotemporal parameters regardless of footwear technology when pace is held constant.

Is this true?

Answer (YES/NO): NO